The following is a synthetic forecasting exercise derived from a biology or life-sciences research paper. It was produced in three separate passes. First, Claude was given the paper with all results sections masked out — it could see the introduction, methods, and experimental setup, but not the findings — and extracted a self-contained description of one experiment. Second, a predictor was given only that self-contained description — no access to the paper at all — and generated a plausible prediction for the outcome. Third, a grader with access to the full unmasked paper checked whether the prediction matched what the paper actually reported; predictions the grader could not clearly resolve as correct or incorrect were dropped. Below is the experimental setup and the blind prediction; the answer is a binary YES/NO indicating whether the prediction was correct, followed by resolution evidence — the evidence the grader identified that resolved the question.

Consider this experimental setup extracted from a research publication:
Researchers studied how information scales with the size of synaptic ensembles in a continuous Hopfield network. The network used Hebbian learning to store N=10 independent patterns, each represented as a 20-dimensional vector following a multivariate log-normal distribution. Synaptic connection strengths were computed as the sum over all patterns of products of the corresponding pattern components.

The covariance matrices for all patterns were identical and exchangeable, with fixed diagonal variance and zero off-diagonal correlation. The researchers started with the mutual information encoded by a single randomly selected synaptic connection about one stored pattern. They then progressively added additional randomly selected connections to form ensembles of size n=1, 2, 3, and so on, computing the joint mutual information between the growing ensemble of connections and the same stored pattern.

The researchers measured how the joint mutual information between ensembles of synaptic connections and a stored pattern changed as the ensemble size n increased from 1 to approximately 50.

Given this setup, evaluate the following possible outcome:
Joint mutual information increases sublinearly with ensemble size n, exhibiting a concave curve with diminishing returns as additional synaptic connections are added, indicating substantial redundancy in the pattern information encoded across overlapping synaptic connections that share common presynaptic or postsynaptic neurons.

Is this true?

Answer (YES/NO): NO